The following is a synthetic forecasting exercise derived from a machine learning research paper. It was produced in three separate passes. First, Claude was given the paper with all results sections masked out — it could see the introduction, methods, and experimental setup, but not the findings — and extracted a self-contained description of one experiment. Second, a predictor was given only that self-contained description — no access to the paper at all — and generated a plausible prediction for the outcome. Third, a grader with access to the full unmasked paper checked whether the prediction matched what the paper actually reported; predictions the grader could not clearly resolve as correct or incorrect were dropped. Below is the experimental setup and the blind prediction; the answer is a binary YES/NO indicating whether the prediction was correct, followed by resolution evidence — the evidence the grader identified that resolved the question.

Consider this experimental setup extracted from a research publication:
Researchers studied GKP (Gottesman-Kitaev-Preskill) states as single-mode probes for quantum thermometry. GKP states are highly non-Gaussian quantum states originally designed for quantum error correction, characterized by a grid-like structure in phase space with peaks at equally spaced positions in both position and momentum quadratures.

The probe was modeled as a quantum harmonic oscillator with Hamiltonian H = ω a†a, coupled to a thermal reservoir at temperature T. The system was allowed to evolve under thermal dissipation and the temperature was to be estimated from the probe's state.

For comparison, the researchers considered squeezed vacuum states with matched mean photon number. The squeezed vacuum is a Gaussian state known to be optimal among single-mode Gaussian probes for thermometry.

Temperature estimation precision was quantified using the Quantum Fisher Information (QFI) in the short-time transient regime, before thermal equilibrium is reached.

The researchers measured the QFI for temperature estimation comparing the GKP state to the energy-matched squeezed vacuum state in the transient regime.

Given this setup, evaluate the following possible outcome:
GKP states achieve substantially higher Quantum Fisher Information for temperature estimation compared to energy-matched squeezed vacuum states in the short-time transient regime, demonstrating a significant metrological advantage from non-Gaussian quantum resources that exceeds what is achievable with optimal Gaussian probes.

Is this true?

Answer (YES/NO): YES